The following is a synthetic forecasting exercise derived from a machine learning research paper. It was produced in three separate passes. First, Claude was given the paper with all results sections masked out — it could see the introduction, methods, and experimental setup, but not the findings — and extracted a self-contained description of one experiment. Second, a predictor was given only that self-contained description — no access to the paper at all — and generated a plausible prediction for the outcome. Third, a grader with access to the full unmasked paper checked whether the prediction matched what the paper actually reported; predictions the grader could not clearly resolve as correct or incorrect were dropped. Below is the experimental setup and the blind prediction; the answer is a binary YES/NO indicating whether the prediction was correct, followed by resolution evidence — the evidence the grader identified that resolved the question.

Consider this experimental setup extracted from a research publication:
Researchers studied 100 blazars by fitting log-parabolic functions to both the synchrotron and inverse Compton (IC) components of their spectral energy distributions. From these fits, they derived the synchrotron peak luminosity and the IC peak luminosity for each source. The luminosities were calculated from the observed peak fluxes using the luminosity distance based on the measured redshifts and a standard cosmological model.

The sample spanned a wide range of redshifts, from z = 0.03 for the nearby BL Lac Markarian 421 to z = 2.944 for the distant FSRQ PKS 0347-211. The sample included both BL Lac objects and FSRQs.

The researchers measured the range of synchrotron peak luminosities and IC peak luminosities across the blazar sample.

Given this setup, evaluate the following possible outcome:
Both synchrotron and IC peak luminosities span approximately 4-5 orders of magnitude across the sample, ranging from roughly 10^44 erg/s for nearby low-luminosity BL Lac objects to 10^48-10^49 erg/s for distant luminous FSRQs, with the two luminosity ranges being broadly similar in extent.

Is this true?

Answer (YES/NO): NO